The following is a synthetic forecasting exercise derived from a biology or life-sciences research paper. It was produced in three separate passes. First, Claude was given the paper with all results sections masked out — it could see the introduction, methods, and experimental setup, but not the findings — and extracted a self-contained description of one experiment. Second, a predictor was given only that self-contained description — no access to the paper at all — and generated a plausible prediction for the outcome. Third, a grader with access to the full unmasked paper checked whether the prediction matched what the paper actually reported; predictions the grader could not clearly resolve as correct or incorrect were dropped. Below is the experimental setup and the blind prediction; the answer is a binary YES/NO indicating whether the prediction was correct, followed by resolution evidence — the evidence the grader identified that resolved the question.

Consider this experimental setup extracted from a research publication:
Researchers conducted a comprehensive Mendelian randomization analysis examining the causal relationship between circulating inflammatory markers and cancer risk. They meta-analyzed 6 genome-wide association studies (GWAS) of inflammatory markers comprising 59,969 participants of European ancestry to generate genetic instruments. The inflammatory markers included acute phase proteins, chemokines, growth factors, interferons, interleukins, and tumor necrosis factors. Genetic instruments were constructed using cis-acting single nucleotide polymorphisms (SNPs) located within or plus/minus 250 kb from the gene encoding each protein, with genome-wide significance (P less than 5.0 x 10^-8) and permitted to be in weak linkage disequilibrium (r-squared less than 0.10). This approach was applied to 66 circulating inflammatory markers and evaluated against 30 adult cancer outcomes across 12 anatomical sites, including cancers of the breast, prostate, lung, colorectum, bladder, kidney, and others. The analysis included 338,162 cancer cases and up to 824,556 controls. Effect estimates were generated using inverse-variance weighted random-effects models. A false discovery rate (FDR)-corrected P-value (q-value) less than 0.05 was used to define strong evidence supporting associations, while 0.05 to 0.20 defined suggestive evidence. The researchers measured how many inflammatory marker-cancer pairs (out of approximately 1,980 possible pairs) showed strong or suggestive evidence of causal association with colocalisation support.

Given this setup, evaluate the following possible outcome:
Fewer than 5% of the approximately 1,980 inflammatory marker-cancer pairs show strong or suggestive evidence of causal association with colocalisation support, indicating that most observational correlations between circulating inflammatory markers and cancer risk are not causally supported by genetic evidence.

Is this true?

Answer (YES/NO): YES